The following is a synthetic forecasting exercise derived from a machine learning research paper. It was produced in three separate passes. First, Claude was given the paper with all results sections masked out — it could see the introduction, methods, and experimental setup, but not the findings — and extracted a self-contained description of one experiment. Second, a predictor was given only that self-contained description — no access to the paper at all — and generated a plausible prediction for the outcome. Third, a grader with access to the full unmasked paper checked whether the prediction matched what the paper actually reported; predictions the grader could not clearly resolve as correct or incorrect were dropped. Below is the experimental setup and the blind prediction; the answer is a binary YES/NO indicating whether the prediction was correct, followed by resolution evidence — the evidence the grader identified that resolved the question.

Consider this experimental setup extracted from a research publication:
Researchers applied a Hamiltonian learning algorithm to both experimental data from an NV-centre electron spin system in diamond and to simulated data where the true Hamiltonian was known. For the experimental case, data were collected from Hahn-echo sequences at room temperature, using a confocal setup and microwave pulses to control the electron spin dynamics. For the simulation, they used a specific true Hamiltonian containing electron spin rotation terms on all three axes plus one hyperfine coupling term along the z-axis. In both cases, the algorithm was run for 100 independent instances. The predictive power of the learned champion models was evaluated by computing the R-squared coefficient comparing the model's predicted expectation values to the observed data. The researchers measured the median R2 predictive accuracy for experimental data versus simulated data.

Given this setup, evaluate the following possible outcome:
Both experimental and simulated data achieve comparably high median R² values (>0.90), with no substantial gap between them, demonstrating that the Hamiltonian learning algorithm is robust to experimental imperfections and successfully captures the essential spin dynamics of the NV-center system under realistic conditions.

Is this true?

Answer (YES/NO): NO